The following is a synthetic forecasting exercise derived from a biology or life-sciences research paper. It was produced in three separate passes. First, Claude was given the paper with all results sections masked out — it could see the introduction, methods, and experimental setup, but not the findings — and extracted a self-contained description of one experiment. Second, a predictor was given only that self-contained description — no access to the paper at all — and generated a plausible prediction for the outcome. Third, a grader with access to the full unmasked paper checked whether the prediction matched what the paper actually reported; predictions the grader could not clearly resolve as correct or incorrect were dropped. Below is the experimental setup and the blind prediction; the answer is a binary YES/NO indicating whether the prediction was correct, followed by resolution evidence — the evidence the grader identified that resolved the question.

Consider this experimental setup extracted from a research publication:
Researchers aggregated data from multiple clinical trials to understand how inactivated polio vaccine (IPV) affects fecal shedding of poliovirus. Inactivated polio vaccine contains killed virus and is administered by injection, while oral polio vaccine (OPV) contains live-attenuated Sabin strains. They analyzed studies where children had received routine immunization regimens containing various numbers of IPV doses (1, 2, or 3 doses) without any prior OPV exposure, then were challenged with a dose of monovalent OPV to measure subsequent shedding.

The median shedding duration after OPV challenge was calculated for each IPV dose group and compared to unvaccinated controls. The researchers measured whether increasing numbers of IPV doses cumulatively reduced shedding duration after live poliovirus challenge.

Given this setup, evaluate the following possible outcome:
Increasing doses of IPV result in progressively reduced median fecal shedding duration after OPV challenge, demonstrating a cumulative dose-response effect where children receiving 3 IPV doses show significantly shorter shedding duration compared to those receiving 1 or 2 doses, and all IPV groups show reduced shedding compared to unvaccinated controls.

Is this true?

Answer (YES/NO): NO